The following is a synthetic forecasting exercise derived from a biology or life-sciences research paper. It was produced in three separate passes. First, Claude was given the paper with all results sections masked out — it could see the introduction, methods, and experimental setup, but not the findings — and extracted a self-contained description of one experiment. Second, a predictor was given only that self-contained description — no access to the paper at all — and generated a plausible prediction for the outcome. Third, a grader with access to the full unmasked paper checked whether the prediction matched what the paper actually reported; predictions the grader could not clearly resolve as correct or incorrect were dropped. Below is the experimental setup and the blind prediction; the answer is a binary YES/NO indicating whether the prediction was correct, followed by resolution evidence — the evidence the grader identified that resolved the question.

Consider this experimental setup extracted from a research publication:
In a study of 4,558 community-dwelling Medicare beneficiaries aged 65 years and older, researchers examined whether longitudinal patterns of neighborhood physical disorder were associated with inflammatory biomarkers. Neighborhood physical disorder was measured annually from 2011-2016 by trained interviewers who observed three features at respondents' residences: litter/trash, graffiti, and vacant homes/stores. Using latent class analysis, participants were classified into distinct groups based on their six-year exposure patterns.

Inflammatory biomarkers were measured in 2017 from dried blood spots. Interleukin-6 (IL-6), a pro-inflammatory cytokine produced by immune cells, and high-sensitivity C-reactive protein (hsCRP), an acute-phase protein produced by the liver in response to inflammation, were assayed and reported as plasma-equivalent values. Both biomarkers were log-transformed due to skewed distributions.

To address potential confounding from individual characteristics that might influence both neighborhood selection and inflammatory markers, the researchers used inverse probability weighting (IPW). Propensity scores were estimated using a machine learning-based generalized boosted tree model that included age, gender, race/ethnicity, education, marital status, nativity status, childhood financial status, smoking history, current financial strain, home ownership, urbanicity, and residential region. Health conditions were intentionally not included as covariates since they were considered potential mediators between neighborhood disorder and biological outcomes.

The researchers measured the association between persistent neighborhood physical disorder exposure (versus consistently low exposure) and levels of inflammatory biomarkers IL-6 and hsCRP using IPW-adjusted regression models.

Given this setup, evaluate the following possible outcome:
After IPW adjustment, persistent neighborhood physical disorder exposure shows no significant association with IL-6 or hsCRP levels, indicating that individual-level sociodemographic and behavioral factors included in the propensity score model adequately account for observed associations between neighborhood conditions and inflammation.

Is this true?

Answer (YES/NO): NO